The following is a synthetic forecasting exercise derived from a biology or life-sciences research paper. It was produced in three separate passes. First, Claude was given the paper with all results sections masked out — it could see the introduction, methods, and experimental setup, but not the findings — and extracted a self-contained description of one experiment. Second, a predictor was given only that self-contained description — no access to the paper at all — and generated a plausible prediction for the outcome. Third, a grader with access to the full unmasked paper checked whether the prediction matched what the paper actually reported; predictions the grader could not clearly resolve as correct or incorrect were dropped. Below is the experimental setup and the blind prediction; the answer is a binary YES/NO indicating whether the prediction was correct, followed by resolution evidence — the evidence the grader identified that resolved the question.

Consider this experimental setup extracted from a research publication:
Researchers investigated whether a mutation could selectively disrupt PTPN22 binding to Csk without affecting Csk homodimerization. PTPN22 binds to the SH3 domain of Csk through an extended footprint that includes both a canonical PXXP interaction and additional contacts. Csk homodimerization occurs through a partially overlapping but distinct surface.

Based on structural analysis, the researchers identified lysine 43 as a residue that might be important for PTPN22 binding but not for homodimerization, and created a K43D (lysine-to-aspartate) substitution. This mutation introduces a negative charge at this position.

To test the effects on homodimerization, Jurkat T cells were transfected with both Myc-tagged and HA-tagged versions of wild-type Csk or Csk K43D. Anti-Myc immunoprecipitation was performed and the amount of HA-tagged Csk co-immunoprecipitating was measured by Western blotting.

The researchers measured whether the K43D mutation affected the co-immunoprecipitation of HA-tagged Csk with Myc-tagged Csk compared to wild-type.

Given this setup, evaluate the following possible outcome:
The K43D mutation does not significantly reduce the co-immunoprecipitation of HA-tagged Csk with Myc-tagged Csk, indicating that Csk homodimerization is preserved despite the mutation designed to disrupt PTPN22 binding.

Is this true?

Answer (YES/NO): YES